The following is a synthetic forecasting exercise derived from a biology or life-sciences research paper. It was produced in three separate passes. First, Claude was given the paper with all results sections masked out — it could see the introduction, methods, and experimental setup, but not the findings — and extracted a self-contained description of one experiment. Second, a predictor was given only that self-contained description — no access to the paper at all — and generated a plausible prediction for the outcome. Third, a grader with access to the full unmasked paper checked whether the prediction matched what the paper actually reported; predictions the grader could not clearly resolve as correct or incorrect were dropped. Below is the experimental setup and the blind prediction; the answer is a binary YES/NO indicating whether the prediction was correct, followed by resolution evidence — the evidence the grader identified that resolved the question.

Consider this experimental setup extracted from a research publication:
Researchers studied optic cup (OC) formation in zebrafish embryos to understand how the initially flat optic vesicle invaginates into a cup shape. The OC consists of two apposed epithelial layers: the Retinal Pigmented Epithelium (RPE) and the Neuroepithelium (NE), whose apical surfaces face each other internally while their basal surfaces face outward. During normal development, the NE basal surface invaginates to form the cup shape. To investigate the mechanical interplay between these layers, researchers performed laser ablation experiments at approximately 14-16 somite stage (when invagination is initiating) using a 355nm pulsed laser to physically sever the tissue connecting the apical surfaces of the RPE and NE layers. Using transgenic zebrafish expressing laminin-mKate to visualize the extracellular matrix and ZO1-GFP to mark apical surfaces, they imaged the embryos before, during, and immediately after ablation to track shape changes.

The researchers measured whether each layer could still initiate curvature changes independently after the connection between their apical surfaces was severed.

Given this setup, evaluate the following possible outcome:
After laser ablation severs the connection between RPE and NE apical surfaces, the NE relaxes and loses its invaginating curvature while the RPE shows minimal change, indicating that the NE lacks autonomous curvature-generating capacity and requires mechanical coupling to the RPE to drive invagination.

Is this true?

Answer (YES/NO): NO